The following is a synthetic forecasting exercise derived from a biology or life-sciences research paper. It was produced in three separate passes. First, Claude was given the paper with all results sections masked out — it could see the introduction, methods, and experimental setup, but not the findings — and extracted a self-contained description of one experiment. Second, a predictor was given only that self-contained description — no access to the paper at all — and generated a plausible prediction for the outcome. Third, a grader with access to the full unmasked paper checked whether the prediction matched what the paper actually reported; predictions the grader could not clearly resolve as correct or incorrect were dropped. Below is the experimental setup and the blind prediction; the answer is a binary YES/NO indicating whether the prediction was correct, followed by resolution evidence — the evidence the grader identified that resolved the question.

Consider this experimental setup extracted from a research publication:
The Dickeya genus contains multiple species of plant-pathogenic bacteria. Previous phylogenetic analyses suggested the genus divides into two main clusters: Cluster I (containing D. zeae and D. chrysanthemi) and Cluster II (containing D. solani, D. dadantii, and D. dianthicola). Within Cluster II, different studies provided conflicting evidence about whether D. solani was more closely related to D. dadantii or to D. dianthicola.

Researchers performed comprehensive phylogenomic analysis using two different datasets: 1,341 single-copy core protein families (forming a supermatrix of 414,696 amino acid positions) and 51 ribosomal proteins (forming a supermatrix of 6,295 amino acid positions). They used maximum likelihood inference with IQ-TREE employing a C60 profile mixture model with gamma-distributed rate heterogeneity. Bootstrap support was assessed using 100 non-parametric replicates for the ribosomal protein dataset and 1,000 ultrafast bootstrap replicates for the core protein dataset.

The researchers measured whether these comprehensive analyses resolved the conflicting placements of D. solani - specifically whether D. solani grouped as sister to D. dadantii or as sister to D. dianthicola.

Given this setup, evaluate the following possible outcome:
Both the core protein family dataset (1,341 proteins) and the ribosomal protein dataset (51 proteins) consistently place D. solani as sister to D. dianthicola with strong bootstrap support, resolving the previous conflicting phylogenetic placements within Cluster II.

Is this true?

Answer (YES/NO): NO